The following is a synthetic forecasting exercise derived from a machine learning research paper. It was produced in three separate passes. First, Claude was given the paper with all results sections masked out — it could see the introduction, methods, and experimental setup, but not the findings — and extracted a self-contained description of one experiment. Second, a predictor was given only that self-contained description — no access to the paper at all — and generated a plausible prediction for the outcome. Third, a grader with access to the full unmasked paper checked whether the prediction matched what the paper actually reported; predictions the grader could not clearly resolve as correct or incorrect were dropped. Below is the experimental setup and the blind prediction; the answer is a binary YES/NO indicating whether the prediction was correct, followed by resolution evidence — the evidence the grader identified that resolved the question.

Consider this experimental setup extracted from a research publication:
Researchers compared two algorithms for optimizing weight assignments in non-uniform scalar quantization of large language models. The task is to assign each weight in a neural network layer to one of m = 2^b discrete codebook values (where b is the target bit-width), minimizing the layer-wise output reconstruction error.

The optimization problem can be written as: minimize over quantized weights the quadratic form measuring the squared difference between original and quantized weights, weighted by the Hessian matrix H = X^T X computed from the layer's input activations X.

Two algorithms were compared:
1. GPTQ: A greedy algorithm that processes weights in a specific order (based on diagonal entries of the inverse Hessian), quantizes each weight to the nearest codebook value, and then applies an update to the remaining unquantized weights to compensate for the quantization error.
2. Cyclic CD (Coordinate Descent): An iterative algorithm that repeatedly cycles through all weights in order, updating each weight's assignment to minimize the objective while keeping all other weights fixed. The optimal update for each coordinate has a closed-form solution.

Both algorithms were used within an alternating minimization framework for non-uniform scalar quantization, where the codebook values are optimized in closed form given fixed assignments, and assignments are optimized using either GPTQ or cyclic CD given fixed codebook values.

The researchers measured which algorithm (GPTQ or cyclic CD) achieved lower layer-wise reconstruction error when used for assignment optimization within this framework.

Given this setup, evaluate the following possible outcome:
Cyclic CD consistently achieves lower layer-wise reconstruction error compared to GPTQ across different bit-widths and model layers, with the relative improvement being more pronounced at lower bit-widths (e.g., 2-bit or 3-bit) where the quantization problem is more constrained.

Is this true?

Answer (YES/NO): NO